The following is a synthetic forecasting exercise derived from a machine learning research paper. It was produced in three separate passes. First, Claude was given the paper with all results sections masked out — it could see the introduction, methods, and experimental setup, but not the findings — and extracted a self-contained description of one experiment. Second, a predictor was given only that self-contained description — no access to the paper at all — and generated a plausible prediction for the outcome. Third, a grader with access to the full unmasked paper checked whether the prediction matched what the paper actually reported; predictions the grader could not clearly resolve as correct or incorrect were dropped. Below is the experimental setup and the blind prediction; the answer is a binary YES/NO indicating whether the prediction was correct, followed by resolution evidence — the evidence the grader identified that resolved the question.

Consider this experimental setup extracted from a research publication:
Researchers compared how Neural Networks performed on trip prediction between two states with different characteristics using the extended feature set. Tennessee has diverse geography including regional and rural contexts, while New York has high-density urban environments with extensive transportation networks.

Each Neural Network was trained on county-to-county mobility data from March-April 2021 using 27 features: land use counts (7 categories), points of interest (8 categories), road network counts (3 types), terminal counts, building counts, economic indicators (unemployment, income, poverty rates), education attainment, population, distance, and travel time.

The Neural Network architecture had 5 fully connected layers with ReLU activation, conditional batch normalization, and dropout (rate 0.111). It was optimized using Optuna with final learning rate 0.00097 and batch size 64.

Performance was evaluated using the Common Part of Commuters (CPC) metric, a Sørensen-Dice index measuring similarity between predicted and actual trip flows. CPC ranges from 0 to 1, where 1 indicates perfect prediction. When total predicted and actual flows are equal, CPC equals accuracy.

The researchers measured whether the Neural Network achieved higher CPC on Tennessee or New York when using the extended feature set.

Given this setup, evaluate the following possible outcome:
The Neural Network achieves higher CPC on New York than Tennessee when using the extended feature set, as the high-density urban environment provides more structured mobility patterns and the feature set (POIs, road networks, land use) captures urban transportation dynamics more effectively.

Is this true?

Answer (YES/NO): YES